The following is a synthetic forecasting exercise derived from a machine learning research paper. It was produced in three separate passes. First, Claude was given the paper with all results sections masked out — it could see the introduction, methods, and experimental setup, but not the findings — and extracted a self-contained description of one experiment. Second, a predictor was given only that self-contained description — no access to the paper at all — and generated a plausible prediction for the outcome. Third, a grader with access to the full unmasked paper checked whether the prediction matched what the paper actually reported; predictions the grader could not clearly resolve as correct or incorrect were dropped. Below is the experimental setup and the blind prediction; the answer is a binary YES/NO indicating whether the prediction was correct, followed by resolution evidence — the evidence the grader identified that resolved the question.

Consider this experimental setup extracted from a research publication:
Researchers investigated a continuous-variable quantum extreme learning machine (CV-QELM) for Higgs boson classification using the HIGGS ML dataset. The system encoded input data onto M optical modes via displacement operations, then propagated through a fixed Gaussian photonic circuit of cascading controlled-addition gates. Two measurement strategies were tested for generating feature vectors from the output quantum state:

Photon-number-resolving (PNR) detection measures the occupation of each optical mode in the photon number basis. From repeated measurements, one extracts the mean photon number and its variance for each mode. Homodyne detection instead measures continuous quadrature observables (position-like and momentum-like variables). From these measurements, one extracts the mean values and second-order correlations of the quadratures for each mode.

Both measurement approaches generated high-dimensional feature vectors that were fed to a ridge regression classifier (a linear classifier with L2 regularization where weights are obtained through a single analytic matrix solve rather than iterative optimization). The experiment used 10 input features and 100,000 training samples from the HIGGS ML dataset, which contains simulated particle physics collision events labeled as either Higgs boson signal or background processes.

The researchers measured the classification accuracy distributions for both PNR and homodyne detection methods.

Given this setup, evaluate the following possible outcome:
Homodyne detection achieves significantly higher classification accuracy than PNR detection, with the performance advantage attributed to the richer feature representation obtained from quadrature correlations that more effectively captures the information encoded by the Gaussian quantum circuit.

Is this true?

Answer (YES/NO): NO